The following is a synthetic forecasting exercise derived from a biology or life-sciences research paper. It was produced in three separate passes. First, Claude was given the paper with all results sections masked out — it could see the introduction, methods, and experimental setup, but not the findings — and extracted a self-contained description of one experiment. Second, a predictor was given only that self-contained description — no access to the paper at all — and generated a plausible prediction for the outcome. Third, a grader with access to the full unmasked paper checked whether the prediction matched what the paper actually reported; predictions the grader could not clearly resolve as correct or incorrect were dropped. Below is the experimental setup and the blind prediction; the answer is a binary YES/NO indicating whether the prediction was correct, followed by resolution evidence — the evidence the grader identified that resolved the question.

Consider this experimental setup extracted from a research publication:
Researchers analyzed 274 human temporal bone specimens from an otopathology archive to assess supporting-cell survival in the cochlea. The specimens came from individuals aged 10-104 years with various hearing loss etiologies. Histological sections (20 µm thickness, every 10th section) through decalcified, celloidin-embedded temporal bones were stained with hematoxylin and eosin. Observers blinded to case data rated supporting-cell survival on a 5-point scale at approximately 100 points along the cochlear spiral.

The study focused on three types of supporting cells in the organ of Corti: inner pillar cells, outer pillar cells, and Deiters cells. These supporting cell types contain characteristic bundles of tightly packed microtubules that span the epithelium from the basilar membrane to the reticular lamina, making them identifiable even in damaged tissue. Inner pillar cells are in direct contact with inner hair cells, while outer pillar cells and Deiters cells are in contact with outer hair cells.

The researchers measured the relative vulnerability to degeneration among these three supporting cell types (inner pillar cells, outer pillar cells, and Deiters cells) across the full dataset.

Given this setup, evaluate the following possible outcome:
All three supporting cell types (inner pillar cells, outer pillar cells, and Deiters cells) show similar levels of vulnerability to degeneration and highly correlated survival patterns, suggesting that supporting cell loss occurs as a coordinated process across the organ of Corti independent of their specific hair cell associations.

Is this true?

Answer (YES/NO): NO